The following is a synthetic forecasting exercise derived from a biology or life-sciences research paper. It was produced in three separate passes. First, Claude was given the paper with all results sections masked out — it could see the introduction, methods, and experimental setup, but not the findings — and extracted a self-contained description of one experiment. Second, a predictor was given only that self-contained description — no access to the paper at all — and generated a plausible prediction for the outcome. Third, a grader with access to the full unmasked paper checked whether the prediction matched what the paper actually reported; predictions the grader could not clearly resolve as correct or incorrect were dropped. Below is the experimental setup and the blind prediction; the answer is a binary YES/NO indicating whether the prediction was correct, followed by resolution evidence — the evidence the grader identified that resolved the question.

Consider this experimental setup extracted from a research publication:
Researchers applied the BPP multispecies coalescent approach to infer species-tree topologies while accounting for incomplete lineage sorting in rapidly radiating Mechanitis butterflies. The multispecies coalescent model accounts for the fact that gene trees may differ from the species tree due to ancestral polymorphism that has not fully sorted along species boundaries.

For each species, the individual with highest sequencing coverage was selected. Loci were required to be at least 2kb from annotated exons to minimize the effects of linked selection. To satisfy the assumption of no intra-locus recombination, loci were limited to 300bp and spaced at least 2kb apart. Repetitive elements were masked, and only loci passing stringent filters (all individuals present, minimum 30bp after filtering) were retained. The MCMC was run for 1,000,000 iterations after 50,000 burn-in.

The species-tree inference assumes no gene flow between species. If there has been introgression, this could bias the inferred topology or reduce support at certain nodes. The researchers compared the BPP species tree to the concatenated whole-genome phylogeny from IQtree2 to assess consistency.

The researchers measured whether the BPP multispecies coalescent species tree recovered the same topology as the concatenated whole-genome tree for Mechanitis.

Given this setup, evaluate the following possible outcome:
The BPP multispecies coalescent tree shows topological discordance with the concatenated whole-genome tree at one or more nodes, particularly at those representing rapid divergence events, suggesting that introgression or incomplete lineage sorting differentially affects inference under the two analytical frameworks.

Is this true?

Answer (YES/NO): YES